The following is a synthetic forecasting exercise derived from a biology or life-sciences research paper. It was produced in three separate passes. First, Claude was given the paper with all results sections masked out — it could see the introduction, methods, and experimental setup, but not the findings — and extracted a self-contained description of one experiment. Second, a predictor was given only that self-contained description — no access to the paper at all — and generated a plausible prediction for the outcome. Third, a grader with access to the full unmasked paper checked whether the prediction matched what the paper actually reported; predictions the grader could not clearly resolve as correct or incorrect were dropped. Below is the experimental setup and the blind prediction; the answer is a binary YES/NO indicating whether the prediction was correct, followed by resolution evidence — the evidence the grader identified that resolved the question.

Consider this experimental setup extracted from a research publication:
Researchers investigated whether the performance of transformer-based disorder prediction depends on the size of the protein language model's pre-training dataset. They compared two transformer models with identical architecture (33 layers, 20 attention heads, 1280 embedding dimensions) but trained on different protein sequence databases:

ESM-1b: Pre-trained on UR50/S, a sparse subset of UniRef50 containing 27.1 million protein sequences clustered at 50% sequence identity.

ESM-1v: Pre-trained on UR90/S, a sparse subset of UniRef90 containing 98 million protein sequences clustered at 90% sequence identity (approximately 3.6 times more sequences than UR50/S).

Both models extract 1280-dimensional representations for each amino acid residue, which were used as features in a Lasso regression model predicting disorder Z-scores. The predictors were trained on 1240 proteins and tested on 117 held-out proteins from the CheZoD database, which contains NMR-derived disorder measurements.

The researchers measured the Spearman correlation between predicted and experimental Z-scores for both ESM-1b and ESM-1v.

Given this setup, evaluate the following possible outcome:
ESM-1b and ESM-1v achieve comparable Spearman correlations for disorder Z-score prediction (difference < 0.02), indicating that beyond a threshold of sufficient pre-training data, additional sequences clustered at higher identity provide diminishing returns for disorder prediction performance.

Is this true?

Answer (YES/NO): YES